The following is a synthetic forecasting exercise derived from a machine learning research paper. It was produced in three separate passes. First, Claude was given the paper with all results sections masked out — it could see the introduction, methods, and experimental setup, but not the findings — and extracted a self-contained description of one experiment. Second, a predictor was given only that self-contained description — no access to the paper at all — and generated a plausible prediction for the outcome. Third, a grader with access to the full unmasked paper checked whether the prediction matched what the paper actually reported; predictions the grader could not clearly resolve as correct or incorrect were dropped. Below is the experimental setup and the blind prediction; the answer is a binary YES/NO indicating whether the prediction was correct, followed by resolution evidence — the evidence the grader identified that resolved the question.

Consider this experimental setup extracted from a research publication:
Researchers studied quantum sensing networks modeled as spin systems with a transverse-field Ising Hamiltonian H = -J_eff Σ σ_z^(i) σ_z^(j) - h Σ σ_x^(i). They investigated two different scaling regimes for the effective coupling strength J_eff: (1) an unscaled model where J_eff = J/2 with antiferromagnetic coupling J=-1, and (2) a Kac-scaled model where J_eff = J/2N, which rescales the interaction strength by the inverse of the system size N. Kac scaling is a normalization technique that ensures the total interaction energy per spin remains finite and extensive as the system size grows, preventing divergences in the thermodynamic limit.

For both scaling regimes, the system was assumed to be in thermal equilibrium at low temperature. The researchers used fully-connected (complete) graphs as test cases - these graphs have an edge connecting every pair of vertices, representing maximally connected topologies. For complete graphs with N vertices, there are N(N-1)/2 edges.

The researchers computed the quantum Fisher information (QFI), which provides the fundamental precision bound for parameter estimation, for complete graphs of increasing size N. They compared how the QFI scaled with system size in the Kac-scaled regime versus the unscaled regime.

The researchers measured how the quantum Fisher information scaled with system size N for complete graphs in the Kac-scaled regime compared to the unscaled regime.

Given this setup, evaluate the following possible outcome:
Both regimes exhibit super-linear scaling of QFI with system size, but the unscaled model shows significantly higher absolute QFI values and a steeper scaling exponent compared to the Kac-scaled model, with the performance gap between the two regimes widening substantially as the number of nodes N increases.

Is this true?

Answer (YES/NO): NO